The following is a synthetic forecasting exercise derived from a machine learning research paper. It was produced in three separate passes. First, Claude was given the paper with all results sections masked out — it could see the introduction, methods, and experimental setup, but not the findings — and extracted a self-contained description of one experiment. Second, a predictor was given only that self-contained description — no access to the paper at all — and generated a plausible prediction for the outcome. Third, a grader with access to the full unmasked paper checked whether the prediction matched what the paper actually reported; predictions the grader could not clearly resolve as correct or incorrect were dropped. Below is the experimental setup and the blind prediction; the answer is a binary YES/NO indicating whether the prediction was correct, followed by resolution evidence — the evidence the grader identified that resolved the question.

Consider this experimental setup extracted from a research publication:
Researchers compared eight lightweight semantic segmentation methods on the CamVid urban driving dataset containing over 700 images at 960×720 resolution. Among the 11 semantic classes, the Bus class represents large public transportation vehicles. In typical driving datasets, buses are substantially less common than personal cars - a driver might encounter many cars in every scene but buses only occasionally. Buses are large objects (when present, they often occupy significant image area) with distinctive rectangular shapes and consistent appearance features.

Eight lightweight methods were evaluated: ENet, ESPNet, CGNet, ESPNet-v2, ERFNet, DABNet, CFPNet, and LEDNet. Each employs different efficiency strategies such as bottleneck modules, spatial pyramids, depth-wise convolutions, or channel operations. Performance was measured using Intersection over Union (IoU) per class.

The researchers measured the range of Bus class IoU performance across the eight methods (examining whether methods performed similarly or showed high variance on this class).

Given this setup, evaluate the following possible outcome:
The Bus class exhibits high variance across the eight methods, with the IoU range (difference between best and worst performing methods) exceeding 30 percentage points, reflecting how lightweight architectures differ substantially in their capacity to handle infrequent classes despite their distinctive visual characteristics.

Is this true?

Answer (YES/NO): NO